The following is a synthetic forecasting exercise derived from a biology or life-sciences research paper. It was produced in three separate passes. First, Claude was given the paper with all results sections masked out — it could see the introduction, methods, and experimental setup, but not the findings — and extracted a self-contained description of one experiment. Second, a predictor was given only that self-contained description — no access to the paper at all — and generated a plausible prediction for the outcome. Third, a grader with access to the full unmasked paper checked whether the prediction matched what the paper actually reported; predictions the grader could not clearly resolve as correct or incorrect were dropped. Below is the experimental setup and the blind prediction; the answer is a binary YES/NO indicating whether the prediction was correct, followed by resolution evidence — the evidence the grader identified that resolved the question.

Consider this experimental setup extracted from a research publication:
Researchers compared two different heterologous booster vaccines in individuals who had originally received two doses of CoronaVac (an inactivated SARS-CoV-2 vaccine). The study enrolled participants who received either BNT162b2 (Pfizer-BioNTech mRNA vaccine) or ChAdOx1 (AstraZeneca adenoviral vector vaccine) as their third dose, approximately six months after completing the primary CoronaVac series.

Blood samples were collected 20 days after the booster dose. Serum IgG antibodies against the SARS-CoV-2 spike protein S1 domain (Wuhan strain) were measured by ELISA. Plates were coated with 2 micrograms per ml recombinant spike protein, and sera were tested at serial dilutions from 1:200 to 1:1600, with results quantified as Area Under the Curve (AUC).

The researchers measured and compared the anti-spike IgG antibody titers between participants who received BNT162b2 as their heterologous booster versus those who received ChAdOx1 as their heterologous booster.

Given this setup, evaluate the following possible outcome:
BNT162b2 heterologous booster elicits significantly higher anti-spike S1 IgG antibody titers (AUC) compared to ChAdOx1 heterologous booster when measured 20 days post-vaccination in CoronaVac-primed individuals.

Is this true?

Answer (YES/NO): NO